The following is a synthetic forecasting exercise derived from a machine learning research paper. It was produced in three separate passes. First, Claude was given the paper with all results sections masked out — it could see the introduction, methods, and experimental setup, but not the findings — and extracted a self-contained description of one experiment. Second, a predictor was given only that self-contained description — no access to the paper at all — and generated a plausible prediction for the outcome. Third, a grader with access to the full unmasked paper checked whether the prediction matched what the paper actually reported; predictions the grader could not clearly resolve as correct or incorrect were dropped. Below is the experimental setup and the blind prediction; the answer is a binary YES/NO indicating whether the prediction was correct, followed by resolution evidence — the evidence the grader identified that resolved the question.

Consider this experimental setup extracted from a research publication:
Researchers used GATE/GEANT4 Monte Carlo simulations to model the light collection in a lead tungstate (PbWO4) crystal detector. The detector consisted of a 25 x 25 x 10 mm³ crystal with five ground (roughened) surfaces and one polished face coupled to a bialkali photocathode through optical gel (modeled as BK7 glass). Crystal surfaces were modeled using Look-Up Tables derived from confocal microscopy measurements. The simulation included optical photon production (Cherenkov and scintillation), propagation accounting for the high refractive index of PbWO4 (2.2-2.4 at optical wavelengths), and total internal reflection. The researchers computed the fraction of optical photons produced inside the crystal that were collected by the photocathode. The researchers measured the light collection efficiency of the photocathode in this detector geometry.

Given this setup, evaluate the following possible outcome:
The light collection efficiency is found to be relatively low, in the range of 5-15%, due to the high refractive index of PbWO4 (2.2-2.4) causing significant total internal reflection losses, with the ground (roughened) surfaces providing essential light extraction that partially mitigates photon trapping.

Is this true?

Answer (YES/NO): NO